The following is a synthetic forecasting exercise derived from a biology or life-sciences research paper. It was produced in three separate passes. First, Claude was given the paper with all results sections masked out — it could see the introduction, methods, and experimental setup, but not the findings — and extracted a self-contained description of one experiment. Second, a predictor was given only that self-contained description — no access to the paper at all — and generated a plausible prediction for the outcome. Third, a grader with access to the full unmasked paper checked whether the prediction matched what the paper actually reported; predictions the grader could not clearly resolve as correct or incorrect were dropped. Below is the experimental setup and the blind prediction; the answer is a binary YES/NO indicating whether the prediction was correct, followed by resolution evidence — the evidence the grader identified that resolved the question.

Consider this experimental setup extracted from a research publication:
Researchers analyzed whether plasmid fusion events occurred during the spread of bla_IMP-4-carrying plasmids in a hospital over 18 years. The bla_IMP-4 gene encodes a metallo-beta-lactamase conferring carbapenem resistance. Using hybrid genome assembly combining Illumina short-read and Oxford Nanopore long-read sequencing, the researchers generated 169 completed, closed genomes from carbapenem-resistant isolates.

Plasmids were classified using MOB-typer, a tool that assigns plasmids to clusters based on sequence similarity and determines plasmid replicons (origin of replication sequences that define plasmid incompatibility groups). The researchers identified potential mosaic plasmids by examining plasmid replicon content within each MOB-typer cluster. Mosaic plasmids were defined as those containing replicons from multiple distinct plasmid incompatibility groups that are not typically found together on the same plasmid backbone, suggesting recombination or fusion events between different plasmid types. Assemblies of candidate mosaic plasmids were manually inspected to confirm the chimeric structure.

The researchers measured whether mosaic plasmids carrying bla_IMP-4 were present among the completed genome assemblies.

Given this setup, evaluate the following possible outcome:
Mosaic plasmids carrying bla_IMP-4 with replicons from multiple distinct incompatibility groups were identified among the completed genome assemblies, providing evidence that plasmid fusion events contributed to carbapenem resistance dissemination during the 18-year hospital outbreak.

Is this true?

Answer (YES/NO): YES